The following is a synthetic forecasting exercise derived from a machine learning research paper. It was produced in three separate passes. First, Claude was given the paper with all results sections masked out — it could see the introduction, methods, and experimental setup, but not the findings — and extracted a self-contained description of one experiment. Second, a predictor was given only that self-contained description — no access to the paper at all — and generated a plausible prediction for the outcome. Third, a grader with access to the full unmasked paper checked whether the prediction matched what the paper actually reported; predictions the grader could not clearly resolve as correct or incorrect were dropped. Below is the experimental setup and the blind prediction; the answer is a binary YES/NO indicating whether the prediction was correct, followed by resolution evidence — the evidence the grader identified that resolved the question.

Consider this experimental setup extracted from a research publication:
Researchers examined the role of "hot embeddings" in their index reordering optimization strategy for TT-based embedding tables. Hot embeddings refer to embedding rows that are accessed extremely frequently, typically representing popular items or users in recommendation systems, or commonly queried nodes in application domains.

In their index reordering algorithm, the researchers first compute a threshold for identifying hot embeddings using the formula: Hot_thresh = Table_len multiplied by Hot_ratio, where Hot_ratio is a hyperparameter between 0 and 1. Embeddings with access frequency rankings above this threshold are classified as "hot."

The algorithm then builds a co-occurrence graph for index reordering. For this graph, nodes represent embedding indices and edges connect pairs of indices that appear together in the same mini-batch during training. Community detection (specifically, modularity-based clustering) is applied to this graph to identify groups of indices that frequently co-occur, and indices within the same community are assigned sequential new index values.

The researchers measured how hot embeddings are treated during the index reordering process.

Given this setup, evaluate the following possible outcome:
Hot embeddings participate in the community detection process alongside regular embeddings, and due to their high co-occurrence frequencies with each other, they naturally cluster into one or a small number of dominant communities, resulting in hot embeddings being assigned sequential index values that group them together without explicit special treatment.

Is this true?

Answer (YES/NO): NO